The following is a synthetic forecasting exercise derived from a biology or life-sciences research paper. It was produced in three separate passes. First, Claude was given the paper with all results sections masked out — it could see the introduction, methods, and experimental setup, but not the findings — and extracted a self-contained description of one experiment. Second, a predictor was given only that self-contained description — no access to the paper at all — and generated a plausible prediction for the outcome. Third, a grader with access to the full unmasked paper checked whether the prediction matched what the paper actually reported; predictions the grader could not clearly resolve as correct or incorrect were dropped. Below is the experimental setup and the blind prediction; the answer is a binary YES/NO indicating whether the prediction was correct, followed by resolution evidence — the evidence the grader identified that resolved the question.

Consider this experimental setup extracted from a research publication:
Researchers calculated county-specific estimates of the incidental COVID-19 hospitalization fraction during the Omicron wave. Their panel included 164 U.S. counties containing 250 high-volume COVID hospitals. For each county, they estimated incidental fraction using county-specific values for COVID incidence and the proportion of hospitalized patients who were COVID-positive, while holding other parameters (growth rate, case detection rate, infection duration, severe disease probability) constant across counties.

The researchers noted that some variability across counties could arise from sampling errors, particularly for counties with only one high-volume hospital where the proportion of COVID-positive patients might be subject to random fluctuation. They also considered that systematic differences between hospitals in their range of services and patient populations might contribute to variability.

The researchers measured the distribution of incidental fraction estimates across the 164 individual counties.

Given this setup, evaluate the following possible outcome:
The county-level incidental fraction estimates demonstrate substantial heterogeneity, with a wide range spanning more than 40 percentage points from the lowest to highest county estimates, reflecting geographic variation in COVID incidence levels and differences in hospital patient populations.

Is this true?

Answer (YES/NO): YES